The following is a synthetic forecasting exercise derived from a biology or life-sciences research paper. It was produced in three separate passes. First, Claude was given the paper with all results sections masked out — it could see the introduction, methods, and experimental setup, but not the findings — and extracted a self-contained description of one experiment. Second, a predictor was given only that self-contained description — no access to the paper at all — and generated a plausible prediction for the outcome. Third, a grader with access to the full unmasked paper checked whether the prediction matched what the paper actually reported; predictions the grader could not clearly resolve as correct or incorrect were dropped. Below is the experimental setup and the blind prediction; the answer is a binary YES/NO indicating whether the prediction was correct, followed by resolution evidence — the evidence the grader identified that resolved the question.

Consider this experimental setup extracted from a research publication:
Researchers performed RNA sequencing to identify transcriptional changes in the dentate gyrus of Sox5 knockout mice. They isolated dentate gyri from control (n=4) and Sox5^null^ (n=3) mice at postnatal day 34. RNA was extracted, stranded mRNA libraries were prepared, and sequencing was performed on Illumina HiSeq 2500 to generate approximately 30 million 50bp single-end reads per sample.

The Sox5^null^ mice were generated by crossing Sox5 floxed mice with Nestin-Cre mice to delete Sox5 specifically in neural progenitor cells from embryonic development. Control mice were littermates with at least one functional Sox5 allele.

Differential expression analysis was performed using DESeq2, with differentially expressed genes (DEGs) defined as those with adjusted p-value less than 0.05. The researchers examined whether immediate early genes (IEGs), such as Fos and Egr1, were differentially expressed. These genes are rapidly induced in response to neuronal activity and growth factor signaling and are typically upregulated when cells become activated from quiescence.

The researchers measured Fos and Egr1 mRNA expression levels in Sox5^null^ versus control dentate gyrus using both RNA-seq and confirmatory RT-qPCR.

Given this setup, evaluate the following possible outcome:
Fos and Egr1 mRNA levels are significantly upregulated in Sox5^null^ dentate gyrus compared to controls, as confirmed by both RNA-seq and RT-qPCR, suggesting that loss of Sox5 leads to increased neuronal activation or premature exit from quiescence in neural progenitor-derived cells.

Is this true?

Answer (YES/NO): NO